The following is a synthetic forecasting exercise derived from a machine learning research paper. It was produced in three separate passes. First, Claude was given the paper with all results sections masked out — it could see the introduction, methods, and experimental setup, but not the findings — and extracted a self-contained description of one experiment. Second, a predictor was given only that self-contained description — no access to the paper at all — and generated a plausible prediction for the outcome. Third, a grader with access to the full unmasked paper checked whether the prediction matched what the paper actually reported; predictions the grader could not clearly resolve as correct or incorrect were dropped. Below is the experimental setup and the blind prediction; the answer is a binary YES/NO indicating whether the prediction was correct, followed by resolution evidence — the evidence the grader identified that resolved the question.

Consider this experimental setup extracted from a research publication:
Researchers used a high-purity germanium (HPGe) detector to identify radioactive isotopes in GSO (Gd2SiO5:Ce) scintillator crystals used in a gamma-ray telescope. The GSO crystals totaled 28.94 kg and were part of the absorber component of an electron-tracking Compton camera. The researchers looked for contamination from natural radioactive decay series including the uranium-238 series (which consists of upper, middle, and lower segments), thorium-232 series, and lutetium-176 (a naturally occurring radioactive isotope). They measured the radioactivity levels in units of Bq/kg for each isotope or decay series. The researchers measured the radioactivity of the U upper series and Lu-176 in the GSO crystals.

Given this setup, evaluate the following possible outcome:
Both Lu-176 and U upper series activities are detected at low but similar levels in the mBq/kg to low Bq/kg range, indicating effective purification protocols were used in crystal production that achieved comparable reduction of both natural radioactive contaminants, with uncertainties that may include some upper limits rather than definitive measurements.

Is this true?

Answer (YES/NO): NO